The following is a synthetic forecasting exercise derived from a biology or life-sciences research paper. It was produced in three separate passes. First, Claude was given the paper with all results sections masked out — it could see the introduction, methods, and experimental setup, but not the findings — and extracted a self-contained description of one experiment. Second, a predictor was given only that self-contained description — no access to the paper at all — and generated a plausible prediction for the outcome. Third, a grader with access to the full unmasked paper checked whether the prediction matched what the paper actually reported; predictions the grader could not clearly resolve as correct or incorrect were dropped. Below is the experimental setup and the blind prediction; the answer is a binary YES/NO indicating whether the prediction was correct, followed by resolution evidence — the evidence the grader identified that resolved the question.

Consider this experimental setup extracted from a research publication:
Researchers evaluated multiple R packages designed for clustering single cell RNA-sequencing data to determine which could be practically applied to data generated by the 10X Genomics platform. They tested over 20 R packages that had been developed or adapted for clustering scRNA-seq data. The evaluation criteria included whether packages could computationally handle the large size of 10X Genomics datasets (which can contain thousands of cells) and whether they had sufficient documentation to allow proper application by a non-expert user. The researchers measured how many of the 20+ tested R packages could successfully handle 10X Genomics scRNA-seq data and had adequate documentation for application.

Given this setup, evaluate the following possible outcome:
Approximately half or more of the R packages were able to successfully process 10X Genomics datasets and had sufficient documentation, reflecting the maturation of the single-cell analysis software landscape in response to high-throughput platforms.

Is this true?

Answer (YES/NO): YES